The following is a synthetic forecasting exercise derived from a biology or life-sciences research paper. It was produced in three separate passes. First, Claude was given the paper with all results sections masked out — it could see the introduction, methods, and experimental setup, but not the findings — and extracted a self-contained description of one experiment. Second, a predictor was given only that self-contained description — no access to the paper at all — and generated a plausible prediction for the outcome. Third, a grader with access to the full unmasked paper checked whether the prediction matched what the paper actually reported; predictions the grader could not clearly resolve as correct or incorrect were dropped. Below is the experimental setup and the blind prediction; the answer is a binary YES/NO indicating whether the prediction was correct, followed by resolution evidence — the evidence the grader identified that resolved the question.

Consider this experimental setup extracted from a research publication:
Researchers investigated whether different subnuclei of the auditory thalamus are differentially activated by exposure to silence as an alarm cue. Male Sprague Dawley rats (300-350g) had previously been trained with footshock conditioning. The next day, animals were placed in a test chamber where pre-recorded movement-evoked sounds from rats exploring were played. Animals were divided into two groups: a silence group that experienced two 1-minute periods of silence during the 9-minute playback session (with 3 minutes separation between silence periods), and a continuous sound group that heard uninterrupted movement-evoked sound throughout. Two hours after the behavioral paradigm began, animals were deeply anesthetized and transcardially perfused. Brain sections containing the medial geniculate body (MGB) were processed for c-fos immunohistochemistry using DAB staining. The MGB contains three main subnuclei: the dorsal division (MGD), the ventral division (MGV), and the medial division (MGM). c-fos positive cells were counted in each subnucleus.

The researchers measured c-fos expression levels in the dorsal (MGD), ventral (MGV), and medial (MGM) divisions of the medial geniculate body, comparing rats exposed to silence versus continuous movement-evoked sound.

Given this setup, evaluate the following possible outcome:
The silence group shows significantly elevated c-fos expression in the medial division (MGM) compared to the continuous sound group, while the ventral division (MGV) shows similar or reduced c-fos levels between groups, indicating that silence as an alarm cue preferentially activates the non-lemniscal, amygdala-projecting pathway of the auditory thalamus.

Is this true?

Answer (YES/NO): NO